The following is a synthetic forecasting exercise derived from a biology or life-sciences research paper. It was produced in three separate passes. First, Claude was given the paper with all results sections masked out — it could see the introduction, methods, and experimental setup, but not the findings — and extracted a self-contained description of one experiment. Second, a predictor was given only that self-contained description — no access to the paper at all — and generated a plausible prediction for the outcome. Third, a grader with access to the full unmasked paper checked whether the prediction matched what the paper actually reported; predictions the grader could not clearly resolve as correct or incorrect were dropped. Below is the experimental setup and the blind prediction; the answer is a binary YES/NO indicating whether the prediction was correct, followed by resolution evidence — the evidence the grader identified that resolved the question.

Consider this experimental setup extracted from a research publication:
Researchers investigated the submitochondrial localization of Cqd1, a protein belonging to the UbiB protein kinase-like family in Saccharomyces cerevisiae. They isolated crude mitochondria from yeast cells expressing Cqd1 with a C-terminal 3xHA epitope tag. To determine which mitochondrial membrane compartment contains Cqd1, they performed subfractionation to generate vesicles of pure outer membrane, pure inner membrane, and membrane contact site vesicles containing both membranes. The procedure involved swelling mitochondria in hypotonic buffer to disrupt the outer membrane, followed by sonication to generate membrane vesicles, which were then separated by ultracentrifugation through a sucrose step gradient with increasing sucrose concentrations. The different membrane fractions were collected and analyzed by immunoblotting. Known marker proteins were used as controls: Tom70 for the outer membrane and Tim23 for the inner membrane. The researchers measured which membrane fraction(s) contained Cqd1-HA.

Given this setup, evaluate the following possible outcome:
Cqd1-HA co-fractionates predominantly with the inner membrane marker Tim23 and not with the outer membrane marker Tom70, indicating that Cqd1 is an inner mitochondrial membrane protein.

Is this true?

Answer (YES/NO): NO